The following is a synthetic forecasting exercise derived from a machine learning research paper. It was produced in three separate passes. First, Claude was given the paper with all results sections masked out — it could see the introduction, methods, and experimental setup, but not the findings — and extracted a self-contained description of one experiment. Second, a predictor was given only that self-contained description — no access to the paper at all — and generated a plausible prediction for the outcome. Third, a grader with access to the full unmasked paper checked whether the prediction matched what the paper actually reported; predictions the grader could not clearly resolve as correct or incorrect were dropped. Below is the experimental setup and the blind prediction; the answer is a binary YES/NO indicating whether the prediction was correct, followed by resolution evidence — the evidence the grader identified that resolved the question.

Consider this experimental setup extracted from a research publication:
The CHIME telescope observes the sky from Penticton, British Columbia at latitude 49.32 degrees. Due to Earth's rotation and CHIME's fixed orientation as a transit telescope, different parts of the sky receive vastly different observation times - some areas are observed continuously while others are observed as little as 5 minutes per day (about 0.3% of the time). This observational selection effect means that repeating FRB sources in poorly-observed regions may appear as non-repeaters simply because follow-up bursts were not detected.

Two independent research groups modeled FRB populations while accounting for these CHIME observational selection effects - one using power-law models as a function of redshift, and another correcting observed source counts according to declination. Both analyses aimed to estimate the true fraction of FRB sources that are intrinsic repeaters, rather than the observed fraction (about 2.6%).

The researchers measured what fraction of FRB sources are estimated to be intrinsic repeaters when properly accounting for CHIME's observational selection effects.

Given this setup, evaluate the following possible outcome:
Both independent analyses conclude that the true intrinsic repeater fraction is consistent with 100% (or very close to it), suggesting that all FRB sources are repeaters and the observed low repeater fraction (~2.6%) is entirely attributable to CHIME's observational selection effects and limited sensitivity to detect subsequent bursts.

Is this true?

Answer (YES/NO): NO